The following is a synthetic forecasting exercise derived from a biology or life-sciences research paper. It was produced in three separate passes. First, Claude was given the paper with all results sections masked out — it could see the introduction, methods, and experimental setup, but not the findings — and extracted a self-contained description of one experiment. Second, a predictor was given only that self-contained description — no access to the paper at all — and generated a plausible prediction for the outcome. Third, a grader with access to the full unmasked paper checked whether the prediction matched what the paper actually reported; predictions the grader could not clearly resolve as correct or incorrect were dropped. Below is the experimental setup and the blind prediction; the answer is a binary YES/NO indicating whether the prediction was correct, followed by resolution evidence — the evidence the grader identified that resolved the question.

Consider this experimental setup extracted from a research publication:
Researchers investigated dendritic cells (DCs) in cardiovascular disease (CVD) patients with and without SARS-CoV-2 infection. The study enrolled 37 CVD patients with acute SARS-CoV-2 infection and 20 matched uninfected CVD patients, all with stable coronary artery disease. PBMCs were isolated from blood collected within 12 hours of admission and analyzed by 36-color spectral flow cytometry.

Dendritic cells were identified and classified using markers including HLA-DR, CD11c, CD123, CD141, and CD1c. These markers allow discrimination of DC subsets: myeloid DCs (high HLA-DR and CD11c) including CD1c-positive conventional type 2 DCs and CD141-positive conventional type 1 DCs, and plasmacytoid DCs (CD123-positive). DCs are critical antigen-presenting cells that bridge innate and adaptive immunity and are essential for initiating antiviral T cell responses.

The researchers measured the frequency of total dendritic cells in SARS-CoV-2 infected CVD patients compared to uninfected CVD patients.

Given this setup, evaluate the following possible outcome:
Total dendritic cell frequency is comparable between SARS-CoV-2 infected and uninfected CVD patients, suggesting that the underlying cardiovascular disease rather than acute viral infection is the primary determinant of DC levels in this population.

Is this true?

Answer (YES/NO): NO